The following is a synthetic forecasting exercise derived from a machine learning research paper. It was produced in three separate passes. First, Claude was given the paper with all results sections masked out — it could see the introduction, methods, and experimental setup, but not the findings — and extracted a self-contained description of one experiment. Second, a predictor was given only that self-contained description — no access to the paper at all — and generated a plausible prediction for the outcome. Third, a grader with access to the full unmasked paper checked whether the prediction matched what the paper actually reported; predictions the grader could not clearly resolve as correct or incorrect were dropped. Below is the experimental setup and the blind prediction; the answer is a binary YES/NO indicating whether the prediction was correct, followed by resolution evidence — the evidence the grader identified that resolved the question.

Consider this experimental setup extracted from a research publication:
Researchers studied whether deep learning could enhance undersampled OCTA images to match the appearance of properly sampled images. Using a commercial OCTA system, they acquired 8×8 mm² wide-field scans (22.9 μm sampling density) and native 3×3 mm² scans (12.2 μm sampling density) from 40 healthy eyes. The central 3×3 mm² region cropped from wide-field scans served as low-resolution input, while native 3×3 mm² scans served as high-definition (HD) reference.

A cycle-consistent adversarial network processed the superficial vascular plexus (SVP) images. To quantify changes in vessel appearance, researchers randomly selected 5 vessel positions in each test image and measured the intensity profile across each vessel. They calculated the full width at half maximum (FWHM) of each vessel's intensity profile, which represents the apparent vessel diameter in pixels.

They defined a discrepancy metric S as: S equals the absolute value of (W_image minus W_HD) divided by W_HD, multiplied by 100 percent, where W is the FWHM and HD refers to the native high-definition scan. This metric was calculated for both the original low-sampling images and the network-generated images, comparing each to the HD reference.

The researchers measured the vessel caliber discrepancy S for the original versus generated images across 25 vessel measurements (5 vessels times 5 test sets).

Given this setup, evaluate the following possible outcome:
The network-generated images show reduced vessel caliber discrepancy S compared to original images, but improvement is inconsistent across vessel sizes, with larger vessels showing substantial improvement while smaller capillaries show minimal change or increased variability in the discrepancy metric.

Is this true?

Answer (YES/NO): NO